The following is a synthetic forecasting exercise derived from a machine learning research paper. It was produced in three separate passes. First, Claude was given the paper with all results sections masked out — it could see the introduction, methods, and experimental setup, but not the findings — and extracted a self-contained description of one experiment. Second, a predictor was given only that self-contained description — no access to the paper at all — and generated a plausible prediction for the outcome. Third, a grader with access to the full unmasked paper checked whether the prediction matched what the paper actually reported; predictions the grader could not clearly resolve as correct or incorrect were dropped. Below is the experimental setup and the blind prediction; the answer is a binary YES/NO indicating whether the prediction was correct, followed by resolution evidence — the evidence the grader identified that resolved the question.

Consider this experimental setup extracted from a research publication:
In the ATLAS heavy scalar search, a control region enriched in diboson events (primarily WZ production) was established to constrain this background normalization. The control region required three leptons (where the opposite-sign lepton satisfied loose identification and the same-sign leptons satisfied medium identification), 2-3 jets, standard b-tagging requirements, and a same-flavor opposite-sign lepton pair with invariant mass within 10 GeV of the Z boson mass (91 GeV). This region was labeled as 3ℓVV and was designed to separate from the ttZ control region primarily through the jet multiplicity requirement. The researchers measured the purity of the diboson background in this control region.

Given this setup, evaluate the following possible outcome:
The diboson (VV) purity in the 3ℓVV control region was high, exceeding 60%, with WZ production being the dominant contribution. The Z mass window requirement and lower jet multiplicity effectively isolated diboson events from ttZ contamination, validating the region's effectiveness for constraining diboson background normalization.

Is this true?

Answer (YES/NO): NO